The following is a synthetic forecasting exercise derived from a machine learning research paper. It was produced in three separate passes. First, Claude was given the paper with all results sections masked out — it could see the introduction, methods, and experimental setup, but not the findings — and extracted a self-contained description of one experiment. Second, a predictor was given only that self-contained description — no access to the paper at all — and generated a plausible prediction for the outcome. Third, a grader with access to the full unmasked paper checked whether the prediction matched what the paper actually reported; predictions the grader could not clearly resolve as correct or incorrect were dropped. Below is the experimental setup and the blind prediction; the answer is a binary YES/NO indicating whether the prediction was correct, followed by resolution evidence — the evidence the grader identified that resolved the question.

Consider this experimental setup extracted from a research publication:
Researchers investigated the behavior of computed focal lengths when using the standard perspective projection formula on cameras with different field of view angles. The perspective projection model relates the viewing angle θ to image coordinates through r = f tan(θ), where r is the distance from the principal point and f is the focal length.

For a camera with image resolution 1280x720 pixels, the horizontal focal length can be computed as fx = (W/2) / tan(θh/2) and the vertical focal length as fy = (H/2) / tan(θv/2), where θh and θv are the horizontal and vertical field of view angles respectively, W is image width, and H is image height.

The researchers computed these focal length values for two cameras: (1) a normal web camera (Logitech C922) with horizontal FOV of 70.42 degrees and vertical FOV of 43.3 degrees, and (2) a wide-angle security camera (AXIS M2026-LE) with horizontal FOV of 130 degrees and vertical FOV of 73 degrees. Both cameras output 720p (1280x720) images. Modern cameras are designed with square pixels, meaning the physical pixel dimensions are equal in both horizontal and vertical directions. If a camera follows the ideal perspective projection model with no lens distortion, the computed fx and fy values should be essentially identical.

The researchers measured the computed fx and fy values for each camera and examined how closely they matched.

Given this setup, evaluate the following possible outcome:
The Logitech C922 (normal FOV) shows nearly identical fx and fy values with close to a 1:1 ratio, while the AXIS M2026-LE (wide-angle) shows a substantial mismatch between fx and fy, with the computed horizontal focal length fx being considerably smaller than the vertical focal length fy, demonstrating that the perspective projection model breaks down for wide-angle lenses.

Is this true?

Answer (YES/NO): YES